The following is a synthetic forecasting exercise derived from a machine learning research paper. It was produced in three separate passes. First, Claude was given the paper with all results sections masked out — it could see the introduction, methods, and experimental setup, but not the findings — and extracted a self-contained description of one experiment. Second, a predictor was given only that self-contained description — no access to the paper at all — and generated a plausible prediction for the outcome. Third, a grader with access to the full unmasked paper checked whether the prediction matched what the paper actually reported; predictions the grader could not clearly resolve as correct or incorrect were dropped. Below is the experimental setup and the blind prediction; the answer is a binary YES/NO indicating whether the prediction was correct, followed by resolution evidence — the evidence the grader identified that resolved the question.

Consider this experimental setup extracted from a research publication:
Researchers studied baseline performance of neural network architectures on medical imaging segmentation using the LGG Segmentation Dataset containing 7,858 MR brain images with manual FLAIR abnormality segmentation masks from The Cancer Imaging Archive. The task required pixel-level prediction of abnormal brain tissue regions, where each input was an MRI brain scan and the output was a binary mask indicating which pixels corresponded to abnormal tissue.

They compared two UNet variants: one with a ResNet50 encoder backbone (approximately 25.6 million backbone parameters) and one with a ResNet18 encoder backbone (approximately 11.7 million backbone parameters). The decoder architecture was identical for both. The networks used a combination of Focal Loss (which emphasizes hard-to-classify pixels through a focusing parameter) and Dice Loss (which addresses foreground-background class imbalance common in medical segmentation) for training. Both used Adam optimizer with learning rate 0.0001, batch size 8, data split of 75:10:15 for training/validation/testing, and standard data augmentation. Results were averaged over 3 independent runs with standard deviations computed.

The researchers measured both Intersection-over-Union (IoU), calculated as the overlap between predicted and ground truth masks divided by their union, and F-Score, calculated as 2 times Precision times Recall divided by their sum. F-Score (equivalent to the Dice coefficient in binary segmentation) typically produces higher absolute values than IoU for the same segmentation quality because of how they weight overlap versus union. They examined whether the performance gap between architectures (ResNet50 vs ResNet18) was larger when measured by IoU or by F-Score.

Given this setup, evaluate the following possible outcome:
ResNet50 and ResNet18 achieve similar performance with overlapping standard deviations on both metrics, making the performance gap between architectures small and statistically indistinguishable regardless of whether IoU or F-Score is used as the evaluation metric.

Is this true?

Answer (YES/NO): NO